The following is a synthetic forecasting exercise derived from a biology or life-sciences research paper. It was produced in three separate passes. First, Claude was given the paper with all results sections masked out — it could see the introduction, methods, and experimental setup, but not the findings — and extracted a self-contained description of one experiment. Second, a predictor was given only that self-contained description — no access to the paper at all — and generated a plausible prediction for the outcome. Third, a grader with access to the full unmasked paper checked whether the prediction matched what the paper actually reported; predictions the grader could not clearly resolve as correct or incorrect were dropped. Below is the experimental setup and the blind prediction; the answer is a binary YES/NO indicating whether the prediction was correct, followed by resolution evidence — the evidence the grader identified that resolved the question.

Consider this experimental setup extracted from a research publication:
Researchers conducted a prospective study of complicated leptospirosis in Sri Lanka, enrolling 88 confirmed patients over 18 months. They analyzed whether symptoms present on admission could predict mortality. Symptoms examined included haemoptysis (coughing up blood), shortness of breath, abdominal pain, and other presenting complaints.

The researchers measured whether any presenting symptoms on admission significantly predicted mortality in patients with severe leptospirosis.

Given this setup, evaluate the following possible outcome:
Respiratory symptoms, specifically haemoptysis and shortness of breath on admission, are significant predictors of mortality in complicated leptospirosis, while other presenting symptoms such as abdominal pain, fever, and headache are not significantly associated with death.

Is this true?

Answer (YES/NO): NO